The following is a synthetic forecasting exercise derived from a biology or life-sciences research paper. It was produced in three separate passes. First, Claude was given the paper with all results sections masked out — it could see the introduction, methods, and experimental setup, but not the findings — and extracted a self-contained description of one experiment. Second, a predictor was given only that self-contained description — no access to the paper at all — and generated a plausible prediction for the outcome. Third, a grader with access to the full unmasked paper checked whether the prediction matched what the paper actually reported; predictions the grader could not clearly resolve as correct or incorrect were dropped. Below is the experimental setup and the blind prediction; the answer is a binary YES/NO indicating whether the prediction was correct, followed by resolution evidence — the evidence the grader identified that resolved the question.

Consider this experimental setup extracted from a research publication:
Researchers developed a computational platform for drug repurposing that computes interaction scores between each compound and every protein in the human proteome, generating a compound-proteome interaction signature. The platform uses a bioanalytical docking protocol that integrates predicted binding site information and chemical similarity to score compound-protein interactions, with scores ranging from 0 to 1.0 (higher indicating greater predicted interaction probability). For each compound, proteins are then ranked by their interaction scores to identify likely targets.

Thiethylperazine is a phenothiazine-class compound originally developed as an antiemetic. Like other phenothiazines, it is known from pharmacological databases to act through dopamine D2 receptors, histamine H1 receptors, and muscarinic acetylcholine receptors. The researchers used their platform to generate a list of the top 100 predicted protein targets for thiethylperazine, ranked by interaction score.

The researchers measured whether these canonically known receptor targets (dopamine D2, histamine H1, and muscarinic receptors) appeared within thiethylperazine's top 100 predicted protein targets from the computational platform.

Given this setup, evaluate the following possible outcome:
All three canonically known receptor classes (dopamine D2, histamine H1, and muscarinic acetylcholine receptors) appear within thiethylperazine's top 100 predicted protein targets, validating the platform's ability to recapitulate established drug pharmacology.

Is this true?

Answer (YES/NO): NO